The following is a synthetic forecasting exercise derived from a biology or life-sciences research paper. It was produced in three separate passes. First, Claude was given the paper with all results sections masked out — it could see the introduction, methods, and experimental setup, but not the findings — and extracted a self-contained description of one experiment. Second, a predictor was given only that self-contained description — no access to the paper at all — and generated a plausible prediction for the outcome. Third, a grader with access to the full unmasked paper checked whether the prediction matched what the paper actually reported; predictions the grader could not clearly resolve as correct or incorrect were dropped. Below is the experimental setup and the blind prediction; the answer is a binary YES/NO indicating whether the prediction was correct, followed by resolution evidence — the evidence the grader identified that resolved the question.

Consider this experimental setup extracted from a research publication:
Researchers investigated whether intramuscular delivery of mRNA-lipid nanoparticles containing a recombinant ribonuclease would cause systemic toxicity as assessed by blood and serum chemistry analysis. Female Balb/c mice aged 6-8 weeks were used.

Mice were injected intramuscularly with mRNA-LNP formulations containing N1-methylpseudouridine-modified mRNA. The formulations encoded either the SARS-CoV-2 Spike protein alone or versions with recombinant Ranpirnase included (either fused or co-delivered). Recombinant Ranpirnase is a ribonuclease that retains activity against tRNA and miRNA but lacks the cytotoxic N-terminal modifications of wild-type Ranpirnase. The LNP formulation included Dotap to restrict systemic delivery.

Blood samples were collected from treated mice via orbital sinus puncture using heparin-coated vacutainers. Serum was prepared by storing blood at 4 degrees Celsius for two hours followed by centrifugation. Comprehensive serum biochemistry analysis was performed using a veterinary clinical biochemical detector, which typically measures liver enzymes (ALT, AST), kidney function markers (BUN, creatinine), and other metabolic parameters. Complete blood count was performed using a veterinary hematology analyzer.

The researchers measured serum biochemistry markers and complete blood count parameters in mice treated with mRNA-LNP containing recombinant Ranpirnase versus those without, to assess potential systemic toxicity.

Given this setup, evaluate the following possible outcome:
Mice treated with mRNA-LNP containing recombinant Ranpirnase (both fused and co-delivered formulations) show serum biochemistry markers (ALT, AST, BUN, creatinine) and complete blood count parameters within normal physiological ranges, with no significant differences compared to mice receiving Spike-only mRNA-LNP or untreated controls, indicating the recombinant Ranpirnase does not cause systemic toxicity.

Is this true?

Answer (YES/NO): NO